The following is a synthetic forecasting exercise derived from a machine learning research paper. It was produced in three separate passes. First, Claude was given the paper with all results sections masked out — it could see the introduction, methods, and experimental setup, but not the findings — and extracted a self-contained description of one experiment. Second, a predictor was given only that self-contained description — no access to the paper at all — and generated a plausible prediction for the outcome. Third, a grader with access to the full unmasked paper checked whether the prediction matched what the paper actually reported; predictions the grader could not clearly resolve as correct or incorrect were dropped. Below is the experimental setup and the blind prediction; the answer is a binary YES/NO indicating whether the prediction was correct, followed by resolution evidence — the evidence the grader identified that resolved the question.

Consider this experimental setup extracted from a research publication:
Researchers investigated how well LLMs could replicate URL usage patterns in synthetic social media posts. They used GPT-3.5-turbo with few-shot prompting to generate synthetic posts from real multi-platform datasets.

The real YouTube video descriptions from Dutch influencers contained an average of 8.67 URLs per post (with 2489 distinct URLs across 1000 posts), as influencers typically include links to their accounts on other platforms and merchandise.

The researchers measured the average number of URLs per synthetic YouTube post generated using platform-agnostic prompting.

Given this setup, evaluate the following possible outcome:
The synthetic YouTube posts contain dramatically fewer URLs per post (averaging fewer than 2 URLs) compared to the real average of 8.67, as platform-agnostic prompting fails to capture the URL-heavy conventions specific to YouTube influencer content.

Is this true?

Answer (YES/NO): YES